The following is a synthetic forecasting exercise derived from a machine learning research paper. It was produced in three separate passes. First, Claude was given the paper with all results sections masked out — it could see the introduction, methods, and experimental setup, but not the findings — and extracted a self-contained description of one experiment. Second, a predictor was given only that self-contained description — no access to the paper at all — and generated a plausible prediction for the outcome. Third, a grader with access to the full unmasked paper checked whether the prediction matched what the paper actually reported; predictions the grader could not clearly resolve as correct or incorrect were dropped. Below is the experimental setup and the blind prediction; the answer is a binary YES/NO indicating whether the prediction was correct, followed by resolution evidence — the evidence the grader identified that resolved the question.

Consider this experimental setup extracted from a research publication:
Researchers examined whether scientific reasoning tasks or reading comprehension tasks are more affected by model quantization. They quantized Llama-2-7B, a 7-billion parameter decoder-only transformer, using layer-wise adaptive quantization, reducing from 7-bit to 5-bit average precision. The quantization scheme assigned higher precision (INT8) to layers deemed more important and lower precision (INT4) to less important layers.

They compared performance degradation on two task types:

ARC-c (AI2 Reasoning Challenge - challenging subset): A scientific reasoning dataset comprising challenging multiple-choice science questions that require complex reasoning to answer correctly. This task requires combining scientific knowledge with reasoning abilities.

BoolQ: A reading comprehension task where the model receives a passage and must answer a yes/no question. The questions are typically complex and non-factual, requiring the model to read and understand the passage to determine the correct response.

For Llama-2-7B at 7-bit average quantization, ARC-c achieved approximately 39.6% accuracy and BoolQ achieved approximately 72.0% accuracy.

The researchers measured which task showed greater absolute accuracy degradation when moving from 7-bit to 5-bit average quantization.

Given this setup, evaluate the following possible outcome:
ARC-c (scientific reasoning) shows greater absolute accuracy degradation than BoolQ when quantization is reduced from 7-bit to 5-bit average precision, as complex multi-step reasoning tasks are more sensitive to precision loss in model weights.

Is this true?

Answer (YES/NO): NO